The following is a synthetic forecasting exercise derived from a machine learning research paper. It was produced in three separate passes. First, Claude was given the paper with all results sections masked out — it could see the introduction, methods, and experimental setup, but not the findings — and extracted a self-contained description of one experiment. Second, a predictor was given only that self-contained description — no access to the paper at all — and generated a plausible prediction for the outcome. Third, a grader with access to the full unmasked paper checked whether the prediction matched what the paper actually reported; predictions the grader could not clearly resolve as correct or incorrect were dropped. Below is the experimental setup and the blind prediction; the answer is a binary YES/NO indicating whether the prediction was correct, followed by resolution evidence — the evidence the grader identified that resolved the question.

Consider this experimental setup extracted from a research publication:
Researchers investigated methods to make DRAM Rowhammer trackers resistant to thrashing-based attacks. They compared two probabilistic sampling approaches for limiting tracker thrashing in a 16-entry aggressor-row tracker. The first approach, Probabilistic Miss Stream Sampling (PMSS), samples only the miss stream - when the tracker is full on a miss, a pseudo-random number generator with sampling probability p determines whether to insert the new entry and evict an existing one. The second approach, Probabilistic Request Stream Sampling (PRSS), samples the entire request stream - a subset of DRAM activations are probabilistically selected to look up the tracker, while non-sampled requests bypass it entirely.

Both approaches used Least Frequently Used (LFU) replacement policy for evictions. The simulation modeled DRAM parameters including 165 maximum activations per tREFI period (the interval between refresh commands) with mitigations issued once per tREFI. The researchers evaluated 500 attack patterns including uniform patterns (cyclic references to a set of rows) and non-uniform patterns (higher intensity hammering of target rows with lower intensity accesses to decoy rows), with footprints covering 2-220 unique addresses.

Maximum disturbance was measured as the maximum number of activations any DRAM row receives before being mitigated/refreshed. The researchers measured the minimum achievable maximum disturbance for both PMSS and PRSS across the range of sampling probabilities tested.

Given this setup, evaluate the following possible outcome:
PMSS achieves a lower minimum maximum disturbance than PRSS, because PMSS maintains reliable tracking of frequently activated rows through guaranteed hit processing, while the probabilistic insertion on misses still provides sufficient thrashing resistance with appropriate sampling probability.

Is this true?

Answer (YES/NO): NO